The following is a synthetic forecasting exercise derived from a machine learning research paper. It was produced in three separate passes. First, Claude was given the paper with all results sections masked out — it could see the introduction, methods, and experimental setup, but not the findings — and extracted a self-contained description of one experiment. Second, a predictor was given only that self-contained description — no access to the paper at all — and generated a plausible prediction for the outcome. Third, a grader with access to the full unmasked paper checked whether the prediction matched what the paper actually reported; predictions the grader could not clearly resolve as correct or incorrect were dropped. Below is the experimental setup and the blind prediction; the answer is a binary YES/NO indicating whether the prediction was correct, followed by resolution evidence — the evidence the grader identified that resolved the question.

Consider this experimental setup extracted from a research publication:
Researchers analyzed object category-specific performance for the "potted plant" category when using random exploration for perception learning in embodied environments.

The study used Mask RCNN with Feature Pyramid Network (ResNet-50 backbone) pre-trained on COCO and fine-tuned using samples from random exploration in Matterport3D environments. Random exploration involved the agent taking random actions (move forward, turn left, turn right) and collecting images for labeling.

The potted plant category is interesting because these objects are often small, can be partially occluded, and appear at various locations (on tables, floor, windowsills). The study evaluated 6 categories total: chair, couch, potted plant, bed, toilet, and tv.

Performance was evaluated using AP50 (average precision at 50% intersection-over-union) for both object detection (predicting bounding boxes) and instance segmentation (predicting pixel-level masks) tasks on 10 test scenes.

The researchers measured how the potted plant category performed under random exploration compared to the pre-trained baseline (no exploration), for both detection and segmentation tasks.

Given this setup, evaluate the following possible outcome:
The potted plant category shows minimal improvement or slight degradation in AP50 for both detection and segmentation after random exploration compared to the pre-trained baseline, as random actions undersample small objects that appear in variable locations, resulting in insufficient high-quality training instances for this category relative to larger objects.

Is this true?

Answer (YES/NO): NO